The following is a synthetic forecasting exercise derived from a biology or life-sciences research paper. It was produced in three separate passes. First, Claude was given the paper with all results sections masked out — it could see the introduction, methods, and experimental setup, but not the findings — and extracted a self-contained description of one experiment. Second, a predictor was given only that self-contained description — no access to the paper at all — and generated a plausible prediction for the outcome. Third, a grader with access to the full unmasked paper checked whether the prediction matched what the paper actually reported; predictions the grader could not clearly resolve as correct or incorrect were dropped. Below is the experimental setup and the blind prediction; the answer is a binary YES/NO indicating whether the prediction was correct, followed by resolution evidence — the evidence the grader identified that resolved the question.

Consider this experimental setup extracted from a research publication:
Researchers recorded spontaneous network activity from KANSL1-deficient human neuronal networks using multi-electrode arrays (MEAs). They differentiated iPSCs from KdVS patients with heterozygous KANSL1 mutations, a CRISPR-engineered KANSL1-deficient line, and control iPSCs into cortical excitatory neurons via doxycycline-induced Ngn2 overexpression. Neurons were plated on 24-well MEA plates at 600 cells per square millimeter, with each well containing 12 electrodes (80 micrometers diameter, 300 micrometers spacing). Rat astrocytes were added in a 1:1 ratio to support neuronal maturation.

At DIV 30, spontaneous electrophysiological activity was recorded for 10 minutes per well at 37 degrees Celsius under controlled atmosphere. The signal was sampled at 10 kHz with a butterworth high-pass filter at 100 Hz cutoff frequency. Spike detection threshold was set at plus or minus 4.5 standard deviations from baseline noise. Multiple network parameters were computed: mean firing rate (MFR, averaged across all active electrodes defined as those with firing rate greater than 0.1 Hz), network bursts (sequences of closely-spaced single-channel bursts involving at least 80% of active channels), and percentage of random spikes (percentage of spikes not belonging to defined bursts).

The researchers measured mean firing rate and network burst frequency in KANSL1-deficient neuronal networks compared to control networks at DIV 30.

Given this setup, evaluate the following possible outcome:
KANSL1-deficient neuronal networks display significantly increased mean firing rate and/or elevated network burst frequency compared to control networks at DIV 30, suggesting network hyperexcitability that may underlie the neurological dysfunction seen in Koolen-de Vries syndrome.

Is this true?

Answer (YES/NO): NO